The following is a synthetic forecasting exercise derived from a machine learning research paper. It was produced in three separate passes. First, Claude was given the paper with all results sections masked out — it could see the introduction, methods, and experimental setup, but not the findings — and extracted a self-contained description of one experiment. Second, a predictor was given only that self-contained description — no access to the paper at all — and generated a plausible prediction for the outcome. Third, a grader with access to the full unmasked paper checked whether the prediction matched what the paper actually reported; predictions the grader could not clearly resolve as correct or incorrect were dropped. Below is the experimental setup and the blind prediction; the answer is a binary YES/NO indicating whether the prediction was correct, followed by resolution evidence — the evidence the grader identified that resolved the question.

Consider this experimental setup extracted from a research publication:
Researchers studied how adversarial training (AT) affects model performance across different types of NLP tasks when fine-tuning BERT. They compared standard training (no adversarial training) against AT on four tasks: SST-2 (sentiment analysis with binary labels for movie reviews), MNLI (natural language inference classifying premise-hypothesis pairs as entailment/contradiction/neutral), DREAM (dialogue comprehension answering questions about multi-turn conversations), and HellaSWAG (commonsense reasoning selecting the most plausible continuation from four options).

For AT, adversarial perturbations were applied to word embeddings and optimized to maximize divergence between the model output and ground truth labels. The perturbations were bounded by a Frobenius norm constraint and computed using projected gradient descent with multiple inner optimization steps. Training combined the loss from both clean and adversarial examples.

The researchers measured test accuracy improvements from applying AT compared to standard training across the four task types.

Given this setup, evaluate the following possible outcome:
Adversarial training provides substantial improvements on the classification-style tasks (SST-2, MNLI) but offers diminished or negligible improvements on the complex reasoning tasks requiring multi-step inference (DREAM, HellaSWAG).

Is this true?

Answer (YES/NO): NO